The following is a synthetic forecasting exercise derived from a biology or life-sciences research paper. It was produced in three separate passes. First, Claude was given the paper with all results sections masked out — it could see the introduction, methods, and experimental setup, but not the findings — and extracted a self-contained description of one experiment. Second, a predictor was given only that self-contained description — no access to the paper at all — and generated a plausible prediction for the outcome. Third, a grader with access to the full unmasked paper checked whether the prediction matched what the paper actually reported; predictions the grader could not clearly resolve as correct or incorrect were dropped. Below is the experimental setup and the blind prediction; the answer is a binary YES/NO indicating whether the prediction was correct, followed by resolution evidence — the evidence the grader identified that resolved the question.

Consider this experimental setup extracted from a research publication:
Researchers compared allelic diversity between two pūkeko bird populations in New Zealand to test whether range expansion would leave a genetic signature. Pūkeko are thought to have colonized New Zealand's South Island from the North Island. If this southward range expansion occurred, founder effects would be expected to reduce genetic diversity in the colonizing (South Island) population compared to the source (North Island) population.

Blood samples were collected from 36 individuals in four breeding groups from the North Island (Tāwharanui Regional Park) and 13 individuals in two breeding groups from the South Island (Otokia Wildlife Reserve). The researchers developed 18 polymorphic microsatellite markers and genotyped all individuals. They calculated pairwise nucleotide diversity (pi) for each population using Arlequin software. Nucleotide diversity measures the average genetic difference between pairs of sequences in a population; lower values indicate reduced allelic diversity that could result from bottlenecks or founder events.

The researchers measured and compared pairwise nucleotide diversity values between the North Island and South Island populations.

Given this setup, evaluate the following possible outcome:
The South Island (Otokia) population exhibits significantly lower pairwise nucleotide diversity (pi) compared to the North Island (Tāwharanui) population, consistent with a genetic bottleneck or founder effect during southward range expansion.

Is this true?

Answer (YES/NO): NO